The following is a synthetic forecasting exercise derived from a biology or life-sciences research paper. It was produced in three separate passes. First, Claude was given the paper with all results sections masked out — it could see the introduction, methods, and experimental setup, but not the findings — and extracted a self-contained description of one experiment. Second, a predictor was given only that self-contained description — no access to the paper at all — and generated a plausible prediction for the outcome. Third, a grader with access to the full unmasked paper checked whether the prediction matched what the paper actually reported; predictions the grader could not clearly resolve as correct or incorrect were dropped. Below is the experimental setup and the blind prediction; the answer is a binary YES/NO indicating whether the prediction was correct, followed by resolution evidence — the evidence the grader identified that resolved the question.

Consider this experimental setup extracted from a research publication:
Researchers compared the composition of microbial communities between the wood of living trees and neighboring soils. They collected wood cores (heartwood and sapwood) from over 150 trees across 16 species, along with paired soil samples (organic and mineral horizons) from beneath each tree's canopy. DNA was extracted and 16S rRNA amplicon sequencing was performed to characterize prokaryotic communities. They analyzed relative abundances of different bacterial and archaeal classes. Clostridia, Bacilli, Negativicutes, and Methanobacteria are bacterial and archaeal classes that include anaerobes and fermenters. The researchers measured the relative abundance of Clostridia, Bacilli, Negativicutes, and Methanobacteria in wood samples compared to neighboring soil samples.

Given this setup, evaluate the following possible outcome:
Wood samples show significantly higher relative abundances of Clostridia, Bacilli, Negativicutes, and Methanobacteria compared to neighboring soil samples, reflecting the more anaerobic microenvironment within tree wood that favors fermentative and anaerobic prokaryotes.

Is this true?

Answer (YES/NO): YES